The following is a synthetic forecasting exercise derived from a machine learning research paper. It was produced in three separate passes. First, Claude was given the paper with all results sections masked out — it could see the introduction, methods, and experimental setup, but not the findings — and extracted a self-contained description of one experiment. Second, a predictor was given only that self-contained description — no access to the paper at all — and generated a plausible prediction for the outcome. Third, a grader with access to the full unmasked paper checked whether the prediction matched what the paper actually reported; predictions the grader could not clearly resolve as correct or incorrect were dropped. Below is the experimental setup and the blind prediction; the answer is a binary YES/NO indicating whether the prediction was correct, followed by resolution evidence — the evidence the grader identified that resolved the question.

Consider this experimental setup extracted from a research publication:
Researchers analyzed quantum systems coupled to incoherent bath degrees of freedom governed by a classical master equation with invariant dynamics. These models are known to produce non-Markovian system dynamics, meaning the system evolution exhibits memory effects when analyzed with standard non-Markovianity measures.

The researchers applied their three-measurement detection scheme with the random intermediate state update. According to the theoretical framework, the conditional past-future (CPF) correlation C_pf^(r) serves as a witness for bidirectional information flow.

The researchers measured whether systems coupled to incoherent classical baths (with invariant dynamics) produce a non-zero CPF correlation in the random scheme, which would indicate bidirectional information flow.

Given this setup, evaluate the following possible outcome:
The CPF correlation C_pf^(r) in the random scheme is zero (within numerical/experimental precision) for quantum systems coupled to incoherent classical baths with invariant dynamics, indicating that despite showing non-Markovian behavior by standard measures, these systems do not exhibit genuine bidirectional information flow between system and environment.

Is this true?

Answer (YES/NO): YES